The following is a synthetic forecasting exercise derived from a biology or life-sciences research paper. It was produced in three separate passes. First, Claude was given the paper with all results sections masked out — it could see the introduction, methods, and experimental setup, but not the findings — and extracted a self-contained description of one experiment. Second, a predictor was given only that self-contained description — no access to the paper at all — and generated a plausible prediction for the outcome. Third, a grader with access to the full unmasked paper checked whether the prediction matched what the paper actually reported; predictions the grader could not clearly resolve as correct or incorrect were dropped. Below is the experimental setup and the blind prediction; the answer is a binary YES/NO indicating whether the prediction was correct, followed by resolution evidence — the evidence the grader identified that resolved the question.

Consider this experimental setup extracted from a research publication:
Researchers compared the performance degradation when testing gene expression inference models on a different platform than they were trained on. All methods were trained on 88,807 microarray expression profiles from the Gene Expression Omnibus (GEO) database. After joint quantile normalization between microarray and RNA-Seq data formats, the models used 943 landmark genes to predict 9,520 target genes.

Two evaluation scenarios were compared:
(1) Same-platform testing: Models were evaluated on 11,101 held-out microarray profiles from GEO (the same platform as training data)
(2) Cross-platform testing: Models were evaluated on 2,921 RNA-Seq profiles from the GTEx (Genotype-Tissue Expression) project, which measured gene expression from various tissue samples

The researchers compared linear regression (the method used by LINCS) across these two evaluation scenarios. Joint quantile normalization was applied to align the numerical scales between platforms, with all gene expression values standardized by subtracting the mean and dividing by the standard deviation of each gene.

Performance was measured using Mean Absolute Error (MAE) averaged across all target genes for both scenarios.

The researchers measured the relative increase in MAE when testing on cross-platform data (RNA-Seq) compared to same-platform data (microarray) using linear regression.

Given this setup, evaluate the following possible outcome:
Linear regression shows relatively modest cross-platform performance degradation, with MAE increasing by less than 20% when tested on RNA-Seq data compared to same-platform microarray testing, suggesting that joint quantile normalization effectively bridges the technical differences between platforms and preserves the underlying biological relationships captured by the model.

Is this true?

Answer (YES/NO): NO